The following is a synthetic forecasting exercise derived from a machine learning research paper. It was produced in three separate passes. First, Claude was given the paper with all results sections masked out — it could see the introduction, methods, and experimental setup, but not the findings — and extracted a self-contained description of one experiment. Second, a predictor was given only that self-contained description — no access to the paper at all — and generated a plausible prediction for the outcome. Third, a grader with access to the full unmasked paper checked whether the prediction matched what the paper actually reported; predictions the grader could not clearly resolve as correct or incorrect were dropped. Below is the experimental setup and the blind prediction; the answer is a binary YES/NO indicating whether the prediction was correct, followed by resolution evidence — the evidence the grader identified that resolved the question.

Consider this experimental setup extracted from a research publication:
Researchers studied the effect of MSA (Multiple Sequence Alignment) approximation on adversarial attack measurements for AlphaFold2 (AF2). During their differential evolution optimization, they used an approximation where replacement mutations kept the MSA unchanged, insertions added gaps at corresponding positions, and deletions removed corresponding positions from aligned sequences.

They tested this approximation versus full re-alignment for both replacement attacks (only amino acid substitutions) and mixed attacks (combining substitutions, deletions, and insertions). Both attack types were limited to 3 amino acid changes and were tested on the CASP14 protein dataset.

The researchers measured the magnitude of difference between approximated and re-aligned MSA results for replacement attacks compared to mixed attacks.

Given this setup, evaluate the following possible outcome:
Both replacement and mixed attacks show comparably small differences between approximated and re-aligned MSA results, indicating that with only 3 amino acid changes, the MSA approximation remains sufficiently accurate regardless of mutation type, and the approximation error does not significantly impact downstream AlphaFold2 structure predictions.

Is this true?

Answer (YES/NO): NO